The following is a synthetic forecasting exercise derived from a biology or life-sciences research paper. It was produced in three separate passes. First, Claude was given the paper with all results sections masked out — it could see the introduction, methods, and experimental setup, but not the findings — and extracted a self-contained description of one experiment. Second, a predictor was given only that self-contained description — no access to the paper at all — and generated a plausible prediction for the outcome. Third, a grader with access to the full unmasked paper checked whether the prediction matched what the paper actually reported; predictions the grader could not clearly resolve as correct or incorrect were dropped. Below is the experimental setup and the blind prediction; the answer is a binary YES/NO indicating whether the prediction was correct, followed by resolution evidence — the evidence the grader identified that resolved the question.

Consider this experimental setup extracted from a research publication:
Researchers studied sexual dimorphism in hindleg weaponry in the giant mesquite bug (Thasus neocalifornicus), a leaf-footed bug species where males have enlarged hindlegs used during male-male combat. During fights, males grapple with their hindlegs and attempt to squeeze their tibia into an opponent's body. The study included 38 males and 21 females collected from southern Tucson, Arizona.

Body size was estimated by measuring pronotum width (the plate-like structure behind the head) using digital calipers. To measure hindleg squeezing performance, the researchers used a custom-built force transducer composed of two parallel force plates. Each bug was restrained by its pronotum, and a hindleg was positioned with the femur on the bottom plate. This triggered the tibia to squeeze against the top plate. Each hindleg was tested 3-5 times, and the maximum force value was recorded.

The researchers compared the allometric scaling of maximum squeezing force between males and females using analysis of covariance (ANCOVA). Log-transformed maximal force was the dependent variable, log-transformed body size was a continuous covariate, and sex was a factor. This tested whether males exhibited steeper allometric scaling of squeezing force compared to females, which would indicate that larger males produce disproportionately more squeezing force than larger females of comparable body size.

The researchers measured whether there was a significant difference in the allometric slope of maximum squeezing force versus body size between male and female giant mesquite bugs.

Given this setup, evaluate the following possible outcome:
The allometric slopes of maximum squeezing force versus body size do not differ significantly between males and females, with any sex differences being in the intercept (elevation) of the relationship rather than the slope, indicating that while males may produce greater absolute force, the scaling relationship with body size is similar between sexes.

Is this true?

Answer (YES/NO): YES